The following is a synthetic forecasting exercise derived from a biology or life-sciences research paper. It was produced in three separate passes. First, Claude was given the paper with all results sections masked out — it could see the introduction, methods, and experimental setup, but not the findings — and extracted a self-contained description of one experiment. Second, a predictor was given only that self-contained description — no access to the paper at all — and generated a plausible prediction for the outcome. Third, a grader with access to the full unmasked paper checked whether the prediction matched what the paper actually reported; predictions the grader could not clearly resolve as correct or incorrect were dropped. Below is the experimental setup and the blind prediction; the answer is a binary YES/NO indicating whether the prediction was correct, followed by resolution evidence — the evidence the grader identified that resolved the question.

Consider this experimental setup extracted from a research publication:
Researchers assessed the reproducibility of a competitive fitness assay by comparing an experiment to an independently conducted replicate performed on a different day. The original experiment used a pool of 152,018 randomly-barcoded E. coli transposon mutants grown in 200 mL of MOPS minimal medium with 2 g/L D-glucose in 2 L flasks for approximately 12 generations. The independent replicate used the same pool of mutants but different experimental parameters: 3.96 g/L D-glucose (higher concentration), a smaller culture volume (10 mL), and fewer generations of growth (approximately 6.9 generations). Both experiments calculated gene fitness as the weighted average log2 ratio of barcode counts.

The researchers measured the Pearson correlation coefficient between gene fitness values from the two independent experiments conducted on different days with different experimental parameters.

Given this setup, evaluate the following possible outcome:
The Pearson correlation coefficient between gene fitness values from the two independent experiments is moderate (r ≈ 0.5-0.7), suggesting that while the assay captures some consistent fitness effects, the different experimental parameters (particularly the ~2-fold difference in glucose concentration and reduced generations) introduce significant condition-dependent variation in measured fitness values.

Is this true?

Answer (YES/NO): NO